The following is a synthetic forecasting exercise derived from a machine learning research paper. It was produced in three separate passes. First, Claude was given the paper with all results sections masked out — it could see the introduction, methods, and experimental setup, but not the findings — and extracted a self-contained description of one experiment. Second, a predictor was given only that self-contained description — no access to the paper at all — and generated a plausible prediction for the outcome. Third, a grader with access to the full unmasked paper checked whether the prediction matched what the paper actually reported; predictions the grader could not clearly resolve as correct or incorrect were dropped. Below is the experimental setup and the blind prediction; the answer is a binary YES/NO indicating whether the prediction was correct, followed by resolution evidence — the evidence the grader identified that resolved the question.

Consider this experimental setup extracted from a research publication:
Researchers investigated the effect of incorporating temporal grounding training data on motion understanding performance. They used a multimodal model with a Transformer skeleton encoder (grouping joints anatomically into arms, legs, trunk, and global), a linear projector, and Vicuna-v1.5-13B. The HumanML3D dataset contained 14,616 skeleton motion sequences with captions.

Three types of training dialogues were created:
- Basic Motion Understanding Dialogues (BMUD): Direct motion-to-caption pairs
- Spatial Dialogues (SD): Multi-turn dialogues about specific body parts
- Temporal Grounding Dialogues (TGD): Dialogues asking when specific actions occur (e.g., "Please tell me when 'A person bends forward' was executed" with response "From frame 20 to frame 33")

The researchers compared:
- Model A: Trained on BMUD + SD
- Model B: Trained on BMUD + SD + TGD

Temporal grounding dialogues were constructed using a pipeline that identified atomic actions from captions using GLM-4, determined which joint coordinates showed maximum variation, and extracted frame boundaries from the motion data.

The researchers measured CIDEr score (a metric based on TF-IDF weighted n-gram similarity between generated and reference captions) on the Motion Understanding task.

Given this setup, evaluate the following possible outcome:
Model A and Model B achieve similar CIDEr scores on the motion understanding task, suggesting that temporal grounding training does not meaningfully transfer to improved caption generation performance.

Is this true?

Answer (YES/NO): NO